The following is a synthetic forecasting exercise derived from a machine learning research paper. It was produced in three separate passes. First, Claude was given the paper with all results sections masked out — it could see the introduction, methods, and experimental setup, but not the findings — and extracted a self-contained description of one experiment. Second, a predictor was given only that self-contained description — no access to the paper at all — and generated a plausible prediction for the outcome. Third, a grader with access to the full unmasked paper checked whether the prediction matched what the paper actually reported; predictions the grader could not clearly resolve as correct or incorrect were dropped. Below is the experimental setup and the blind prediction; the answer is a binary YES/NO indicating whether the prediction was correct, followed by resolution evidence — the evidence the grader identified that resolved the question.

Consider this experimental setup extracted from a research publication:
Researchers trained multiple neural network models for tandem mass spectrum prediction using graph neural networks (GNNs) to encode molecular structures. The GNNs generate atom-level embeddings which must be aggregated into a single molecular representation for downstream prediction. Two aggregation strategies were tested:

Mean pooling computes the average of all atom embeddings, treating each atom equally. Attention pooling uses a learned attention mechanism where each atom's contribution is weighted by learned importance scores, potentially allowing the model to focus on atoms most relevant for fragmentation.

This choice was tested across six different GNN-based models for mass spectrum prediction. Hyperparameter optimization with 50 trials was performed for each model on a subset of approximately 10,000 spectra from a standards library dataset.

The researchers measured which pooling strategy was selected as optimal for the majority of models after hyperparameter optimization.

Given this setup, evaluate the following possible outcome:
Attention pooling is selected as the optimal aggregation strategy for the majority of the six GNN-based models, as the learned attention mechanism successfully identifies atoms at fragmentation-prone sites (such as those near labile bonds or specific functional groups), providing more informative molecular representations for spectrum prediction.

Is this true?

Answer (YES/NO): NO